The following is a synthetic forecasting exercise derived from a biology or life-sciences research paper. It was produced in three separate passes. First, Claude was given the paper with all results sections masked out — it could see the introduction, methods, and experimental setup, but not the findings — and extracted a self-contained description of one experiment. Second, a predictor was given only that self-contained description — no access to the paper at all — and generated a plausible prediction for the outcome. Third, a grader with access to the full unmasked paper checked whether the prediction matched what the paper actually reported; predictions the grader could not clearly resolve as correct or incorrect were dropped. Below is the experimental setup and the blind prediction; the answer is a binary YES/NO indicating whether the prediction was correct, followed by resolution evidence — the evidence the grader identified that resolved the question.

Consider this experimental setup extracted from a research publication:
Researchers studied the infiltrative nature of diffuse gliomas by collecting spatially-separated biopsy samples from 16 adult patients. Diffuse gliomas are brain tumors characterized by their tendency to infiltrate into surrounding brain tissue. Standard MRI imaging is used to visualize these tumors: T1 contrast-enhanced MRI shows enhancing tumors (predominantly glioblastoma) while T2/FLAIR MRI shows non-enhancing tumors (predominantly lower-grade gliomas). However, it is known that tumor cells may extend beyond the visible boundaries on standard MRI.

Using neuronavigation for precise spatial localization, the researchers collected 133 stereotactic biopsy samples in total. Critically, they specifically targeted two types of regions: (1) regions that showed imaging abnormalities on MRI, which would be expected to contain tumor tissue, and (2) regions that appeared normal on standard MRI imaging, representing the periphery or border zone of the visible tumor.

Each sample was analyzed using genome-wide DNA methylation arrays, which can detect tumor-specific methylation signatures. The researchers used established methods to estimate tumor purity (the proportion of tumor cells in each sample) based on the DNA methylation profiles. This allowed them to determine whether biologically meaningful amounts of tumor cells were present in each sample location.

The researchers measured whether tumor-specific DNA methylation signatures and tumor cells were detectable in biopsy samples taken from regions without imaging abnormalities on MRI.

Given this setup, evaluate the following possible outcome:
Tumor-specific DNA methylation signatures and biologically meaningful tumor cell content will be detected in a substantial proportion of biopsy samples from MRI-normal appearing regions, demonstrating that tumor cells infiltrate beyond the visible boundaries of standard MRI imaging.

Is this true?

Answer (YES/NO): YES